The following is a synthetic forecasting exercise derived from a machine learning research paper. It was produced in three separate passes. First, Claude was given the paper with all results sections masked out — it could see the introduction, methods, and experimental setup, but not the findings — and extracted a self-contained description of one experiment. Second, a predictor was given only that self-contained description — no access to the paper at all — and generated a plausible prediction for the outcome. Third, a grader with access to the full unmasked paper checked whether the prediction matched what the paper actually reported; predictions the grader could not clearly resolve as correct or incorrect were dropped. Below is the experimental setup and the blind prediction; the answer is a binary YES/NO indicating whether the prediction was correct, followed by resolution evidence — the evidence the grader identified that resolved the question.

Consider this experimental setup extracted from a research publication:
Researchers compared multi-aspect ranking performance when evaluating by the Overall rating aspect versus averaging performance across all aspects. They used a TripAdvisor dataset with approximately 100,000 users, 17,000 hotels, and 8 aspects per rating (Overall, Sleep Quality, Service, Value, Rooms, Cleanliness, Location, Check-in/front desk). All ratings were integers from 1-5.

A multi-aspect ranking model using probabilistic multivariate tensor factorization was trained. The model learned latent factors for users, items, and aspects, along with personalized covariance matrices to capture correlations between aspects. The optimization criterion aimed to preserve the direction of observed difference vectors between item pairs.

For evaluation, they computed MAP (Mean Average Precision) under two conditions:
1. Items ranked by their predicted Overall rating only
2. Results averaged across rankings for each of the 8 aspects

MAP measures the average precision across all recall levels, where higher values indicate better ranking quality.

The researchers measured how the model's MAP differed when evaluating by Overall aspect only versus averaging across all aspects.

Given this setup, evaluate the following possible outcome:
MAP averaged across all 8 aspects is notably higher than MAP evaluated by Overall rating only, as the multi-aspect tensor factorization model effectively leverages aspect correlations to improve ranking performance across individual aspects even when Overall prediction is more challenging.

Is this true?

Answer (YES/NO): NO